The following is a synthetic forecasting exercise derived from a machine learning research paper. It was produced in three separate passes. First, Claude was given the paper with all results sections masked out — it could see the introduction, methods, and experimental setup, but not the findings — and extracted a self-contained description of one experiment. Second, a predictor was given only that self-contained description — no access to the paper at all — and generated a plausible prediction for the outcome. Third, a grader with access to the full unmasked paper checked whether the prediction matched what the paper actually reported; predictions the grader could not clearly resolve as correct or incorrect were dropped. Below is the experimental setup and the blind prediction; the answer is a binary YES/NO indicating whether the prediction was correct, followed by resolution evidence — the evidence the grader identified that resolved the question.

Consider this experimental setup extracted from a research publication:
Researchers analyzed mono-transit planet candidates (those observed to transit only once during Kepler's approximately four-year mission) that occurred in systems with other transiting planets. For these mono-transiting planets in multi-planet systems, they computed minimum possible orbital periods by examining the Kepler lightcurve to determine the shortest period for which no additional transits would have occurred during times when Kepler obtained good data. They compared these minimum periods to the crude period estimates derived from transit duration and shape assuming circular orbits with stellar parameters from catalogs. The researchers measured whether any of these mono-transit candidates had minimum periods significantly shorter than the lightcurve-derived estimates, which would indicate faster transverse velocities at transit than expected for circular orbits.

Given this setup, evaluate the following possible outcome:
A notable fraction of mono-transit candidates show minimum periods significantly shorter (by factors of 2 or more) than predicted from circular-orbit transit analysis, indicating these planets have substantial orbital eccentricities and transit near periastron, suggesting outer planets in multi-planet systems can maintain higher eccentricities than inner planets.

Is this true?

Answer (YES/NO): NO